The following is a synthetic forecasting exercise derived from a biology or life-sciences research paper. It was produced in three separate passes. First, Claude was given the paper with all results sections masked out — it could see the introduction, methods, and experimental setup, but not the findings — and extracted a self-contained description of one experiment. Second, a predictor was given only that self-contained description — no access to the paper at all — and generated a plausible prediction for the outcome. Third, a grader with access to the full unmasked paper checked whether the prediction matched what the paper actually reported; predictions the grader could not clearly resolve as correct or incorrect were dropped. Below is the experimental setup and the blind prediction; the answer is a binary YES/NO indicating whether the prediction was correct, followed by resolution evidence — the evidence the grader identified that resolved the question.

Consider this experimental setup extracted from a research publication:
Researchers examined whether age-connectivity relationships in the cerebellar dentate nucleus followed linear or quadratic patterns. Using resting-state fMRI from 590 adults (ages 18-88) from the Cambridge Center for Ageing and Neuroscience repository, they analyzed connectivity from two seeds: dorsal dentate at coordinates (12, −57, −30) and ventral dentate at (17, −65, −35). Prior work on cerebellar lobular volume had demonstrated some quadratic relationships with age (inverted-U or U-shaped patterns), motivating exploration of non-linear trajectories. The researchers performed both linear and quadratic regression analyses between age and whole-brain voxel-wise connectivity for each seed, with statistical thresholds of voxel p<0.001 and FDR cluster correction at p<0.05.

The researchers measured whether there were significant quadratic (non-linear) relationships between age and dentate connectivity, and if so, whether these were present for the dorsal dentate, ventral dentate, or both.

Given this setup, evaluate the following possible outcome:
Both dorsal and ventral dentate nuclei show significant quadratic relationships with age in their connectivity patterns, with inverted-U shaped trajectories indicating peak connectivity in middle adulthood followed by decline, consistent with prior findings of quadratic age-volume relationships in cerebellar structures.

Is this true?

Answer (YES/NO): NO